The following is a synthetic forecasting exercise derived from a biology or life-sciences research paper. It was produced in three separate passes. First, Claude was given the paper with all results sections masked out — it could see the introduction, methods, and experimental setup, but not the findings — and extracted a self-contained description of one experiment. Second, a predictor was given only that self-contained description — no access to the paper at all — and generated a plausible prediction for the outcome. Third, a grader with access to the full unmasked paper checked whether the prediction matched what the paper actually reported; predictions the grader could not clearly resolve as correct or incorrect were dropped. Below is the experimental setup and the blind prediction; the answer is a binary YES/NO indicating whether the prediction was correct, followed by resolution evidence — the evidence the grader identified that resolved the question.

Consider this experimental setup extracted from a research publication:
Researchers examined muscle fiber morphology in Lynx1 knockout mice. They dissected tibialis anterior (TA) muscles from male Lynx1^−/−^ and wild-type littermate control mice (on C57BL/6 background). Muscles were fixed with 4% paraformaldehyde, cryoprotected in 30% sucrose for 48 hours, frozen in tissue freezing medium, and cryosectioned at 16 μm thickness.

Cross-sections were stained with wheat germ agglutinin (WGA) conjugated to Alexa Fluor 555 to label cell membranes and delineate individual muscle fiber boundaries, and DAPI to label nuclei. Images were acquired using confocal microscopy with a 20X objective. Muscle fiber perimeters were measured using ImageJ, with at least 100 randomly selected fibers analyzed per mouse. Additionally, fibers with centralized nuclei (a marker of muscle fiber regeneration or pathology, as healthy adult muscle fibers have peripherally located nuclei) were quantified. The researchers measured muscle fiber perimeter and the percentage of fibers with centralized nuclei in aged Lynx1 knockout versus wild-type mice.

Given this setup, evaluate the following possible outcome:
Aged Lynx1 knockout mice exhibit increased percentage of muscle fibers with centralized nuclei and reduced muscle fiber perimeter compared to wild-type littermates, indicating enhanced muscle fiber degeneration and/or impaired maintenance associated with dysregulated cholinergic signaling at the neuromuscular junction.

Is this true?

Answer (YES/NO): NO